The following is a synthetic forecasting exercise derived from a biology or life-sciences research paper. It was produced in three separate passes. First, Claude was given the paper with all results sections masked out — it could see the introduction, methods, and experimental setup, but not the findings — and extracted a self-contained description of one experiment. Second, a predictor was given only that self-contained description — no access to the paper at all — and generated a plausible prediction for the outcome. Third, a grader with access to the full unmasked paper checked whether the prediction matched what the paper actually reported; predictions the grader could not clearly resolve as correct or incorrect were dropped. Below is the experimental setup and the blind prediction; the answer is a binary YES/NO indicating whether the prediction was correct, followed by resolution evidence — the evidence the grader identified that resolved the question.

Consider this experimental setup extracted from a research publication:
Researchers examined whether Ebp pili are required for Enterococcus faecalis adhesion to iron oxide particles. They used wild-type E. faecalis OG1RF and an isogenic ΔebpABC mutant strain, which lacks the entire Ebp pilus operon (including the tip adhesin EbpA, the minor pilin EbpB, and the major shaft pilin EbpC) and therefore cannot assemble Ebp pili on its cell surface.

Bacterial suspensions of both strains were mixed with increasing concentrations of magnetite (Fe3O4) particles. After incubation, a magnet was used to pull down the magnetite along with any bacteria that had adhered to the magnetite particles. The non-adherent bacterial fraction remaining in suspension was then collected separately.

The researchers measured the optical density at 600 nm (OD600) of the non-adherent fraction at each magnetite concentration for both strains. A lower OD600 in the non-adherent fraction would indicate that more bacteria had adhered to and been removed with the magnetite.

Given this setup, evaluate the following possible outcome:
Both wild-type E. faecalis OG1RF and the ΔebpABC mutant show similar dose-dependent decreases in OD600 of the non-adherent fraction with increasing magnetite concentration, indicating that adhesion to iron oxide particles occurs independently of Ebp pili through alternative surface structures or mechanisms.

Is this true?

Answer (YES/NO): NO